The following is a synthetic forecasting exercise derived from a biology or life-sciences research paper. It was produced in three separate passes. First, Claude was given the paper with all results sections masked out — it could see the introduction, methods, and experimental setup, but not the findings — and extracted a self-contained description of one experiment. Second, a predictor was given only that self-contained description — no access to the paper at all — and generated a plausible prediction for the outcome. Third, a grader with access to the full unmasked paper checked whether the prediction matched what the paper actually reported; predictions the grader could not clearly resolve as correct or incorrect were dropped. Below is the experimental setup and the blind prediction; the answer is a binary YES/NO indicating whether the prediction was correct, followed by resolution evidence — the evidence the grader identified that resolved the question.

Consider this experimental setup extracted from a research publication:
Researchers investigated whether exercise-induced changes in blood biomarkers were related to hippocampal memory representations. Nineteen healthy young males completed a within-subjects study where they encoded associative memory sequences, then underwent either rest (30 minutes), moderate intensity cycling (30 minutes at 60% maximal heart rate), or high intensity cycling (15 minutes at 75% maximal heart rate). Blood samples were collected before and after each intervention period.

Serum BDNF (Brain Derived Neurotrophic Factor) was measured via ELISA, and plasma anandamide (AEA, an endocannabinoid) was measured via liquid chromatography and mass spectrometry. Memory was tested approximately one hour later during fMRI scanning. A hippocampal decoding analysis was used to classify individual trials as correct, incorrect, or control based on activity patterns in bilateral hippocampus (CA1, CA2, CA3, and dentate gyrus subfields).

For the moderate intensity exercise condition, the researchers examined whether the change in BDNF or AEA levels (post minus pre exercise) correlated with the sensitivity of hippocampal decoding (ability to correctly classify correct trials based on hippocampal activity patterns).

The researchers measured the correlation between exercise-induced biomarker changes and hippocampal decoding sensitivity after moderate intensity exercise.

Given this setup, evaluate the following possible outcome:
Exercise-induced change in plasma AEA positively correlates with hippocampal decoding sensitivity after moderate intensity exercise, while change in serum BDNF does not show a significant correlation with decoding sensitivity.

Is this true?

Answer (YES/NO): NO